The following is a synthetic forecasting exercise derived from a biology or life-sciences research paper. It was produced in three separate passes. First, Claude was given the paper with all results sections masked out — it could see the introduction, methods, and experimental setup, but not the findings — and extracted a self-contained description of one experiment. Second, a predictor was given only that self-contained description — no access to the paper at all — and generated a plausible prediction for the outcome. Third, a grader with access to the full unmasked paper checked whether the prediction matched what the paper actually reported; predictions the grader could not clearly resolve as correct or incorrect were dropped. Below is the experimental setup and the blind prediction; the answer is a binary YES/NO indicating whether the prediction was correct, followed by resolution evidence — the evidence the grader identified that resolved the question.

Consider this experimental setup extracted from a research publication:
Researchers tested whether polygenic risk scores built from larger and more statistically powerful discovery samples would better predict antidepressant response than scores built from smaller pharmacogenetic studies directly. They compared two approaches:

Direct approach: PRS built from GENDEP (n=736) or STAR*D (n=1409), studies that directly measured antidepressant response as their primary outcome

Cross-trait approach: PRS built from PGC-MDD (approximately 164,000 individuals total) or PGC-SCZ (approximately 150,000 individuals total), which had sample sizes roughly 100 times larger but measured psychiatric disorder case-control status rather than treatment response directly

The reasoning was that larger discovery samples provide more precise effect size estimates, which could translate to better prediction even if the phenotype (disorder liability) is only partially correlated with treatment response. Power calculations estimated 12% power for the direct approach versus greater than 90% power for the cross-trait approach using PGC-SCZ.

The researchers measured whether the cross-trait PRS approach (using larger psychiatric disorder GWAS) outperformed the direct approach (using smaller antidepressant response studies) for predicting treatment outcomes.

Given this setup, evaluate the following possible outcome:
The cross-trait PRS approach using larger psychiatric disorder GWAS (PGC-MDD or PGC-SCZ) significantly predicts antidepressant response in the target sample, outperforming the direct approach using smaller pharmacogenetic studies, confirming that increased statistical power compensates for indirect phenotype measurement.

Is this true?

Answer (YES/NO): NO